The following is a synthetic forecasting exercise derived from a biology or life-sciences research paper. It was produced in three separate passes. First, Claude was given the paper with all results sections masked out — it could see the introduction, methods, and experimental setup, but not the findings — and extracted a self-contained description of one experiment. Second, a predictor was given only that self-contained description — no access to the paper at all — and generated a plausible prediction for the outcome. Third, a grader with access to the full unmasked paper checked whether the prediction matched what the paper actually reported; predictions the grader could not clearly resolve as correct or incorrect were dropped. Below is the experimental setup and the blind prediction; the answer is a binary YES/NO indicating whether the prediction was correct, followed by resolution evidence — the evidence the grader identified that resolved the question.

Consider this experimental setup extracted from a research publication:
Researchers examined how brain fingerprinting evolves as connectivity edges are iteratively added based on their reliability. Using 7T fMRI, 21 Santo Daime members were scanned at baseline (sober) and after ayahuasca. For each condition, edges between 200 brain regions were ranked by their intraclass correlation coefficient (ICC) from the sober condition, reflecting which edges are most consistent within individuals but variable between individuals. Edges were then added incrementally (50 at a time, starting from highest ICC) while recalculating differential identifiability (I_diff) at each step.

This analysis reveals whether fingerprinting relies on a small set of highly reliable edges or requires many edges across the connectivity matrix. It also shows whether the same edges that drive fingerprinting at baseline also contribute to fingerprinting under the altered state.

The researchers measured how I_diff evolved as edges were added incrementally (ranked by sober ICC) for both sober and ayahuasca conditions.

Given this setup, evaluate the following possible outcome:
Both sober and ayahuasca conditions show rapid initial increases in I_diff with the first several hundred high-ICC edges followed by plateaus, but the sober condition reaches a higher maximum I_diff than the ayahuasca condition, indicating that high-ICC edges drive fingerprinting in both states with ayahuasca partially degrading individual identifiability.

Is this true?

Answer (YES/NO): NO